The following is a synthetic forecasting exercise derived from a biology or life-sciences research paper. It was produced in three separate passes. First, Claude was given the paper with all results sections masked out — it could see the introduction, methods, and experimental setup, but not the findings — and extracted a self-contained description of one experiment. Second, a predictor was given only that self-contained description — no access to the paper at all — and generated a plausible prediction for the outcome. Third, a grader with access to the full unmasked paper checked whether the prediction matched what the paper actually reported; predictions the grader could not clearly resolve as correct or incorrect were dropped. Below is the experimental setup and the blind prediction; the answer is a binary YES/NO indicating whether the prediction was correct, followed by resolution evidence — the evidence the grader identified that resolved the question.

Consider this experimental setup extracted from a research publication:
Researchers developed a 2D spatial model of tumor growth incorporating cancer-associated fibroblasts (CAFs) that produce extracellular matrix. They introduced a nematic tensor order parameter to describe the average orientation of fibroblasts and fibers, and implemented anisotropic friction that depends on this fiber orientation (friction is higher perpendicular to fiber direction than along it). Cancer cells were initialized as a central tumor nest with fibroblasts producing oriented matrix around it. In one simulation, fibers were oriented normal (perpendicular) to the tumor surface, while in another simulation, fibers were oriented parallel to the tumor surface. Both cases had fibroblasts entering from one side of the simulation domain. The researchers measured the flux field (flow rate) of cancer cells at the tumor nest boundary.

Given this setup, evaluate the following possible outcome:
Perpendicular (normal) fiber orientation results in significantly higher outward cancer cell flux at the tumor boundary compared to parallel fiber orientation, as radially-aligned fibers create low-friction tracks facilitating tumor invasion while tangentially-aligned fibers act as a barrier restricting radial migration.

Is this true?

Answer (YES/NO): YES